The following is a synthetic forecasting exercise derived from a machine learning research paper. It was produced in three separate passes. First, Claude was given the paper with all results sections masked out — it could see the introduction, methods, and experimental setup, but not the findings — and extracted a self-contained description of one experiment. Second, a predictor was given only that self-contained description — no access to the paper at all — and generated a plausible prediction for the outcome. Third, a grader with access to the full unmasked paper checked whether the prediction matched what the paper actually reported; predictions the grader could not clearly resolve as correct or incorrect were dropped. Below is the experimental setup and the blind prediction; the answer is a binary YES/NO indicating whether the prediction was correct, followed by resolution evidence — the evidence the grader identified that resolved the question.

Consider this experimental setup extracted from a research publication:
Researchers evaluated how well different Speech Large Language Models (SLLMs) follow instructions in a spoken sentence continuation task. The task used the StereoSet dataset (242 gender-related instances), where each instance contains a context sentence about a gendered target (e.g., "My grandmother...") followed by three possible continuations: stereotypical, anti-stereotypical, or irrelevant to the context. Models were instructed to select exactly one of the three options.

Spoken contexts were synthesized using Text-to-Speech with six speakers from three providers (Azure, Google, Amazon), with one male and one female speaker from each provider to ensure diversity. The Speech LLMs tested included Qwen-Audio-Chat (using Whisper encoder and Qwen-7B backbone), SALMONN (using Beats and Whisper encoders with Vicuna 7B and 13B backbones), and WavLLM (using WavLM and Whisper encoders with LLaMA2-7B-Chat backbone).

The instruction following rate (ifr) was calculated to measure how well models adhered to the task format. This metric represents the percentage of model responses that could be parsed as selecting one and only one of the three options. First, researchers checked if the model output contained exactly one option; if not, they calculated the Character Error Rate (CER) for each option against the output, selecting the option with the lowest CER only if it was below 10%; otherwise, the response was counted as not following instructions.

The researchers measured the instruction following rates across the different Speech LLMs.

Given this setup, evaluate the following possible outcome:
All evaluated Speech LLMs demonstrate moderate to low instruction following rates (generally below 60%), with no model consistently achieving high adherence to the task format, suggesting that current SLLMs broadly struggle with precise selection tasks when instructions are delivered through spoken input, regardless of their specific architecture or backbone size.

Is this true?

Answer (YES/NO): NO